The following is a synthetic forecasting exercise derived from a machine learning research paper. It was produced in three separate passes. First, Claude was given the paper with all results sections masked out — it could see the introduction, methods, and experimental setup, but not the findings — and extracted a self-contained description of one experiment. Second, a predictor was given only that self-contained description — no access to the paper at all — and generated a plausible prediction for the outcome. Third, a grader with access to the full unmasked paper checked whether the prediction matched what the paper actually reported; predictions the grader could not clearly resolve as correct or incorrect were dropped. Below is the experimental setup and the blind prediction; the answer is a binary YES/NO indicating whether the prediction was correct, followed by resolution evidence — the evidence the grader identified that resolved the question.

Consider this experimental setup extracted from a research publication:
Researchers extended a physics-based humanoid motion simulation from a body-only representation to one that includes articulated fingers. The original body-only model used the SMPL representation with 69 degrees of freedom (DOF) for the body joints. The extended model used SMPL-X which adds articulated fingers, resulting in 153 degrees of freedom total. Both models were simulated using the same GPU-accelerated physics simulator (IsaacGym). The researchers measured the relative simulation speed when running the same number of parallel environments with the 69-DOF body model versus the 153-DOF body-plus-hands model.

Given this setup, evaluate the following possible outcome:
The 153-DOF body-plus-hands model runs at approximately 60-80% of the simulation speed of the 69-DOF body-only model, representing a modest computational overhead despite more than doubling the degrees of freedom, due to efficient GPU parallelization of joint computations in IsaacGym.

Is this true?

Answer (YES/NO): NO